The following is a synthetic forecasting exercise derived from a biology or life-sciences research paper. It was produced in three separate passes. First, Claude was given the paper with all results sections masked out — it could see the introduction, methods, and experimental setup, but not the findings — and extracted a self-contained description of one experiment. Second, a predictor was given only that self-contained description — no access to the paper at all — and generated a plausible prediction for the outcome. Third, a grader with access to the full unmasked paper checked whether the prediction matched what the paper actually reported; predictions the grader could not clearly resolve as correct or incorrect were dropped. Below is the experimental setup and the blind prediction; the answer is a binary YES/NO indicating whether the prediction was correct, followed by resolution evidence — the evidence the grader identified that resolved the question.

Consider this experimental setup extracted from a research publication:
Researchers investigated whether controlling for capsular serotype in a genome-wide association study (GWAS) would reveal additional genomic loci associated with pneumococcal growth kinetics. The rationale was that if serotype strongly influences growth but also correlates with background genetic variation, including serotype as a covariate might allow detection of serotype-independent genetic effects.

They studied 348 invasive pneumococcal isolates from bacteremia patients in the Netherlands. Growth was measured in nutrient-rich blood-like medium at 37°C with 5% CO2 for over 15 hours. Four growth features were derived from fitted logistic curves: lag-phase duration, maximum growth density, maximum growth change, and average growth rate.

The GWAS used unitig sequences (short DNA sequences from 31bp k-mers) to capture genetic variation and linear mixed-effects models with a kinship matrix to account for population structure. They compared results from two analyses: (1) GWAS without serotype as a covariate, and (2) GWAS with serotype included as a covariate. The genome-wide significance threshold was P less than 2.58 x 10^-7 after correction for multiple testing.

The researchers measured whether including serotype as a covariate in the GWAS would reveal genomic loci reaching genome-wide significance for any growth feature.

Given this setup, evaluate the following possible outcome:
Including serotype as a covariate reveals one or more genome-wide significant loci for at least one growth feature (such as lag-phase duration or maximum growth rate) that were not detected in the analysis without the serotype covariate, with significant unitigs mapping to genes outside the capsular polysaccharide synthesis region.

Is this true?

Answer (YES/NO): NO